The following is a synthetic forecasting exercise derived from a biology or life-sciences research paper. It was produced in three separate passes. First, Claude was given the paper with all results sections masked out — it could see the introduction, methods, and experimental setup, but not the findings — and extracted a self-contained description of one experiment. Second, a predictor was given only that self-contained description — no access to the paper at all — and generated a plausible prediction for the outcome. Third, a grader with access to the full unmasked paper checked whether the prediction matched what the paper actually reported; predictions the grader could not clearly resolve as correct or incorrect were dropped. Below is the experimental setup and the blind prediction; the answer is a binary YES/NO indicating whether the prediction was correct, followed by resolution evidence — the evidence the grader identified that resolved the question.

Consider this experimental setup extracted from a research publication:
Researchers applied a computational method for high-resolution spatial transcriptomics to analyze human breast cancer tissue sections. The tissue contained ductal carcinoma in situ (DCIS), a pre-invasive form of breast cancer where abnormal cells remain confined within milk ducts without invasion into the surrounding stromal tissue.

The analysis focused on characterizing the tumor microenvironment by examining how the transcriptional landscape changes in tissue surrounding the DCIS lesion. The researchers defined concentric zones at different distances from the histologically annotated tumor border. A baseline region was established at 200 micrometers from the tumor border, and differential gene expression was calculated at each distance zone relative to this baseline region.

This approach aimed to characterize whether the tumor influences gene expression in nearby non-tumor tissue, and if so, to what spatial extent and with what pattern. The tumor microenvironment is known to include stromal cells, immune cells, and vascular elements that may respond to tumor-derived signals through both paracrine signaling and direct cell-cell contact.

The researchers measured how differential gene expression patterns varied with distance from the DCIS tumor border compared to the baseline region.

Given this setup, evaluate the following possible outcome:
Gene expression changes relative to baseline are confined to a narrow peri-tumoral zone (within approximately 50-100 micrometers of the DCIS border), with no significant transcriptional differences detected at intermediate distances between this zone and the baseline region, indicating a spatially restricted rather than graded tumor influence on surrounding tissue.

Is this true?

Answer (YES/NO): NO